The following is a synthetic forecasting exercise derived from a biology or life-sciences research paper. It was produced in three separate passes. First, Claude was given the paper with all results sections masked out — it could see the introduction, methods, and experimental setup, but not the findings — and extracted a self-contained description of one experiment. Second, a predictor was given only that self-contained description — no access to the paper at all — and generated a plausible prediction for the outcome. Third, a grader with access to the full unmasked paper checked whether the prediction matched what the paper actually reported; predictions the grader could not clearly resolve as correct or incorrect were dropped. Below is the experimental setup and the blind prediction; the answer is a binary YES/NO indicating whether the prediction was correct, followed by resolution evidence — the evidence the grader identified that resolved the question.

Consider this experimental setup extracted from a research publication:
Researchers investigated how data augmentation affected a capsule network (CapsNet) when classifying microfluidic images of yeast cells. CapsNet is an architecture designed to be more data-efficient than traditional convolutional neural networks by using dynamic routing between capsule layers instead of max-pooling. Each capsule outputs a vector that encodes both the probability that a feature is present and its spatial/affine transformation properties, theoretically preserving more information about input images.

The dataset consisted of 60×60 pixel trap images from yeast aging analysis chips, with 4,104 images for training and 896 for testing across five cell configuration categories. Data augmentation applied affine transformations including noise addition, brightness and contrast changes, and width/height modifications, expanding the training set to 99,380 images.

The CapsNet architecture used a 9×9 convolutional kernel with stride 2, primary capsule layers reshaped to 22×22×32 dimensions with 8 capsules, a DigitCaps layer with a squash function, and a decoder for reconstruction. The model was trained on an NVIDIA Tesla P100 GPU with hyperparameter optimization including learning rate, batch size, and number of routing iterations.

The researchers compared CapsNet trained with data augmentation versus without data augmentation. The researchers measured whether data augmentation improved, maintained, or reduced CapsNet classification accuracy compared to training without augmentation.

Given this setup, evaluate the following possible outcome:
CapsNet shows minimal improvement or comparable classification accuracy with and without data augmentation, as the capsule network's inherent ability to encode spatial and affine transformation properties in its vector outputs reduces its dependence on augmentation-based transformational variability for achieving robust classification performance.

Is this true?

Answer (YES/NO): NO